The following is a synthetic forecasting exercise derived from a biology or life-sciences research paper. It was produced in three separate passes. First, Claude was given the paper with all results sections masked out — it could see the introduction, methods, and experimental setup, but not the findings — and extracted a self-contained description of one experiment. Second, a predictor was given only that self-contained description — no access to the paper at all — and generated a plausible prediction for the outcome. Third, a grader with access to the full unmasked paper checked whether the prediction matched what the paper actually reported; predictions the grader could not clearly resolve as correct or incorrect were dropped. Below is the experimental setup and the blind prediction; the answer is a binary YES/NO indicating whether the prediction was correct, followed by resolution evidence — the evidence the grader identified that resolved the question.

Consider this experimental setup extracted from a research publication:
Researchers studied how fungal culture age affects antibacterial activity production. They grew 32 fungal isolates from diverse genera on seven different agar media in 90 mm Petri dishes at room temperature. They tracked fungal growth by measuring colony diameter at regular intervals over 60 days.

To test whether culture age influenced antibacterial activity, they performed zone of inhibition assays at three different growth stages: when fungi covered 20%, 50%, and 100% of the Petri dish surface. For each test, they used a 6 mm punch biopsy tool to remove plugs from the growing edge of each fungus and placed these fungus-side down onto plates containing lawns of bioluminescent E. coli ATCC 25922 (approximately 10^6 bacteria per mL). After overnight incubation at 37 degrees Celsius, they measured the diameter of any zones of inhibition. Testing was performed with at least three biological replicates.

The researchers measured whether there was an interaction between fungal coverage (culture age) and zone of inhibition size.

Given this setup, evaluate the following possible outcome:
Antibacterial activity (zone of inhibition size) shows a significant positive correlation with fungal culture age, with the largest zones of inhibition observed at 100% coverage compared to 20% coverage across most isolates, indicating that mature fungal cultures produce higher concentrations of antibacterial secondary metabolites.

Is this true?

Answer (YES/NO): NO